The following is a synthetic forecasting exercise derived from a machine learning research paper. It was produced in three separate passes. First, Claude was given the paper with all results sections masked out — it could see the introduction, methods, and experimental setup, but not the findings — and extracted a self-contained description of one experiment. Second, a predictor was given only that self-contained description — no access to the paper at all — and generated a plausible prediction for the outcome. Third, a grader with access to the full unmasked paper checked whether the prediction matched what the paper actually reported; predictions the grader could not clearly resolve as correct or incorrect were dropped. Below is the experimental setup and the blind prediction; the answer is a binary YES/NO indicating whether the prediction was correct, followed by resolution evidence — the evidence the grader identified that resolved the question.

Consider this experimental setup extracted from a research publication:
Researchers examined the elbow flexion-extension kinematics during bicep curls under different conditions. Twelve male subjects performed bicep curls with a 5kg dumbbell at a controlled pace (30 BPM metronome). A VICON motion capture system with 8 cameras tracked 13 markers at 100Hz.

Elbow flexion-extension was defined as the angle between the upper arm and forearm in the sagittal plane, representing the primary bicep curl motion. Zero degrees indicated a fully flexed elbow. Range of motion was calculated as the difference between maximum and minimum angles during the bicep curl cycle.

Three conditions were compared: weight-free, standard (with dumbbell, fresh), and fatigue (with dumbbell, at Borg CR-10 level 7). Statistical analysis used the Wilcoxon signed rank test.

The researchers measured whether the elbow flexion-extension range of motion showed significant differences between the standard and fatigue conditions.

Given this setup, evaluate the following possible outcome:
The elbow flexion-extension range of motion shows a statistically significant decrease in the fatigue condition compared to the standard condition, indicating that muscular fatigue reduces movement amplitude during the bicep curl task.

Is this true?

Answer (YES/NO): NO